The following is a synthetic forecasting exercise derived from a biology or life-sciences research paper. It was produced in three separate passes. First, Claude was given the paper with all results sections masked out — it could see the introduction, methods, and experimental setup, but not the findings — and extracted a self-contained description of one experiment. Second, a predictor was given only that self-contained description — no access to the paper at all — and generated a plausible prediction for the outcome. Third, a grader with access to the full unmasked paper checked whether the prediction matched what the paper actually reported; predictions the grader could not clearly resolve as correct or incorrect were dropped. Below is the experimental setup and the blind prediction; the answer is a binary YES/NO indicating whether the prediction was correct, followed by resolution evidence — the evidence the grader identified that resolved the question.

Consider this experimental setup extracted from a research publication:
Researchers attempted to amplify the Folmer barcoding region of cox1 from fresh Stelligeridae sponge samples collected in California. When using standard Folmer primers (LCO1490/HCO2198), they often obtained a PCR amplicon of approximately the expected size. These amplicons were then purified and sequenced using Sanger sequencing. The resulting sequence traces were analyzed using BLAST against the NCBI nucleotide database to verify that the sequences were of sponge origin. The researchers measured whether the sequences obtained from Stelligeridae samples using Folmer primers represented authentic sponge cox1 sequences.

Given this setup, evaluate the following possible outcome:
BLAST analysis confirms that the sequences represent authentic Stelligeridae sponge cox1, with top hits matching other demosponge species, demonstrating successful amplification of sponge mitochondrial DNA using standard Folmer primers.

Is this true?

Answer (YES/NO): NO